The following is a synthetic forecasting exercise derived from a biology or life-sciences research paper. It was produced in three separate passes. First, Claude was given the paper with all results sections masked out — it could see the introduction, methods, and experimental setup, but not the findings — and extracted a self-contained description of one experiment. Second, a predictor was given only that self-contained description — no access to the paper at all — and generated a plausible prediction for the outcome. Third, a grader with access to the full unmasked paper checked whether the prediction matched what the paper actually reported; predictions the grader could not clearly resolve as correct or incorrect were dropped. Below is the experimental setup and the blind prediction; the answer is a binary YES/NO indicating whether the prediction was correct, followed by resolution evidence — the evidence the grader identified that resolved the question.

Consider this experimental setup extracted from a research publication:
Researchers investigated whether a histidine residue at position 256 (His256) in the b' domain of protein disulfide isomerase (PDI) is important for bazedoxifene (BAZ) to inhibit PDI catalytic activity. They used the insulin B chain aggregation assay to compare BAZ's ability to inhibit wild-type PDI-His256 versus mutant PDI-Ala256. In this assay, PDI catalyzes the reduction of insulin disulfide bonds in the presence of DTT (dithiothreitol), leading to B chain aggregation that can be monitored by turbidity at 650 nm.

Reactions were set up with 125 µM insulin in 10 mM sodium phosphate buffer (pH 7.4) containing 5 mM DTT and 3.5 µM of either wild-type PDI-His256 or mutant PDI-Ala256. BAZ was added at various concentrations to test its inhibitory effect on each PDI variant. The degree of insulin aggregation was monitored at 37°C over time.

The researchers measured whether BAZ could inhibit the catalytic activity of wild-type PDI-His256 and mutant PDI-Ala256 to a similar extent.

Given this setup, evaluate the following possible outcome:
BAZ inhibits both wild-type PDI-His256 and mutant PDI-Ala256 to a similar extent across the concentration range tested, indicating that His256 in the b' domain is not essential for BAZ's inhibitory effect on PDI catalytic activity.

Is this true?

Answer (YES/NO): NO